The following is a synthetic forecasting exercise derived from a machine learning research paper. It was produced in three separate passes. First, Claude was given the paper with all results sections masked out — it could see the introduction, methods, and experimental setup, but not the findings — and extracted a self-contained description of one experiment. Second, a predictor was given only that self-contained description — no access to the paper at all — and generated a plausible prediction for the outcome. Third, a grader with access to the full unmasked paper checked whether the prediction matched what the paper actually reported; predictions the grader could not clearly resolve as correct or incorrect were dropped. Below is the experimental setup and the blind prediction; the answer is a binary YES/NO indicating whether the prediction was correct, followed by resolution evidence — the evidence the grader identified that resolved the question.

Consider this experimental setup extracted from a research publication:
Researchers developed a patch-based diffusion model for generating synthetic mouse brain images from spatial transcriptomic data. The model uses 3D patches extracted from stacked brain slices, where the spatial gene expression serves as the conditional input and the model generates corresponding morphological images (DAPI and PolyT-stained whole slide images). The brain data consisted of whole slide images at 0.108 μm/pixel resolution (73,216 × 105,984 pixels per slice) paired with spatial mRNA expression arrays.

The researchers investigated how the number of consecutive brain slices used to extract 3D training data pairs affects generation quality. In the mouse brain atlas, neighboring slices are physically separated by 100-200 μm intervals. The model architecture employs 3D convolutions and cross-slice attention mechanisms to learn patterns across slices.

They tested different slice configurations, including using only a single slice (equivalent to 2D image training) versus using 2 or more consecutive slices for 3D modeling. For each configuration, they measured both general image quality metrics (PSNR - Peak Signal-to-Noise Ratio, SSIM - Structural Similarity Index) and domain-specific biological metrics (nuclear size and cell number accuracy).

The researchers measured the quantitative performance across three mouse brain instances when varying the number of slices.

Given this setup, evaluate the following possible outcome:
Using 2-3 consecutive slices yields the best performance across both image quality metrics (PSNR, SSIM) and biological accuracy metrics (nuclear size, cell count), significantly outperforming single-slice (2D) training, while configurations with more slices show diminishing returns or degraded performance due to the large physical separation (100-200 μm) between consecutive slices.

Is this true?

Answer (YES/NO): NO